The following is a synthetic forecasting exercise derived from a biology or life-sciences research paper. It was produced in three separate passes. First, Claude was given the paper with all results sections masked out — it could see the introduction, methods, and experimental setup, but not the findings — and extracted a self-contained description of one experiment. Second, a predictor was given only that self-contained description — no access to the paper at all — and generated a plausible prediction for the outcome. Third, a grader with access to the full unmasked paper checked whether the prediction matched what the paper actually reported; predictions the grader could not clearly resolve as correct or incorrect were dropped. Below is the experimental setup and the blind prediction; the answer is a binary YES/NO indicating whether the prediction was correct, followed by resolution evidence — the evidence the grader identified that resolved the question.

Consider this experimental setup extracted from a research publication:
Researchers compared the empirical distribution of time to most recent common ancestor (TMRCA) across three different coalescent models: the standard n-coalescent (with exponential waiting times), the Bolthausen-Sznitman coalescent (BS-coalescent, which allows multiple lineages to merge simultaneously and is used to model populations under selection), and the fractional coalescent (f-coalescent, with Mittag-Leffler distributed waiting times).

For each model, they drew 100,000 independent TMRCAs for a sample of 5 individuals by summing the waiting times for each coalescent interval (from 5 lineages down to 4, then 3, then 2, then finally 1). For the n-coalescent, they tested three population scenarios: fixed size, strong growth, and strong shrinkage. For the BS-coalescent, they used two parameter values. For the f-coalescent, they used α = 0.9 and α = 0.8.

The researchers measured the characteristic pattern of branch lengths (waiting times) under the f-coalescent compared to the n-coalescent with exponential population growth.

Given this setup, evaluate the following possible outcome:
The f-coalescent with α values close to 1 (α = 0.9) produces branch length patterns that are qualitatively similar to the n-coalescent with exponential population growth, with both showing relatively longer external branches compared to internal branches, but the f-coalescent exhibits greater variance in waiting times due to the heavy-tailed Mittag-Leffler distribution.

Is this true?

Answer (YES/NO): NO